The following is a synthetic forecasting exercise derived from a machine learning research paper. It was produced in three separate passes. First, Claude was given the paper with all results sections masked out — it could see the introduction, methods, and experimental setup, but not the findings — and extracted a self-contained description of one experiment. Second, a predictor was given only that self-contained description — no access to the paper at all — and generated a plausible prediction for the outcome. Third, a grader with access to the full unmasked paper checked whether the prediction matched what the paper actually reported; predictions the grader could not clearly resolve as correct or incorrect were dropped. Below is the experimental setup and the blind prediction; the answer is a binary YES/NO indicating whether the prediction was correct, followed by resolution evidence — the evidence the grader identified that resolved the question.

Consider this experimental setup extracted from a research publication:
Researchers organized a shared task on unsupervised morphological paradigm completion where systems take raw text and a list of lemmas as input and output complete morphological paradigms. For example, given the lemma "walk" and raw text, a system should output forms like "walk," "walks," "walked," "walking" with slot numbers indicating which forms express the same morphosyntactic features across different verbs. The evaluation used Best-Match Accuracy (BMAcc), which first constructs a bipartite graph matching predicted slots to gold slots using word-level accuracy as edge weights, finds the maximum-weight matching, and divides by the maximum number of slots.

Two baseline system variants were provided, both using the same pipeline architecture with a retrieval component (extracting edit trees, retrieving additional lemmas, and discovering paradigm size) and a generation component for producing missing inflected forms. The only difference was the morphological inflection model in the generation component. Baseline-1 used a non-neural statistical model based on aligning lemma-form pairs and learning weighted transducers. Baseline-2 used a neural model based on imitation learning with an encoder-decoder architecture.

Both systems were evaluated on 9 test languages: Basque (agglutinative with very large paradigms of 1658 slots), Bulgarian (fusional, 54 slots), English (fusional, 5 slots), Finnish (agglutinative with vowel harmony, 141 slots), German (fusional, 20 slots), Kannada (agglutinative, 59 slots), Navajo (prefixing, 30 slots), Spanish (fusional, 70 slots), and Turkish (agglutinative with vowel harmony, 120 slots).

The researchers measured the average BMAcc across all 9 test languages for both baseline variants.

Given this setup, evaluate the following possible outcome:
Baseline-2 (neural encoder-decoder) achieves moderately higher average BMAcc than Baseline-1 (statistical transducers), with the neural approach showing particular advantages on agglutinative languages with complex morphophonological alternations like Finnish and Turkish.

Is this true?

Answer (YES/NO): NO